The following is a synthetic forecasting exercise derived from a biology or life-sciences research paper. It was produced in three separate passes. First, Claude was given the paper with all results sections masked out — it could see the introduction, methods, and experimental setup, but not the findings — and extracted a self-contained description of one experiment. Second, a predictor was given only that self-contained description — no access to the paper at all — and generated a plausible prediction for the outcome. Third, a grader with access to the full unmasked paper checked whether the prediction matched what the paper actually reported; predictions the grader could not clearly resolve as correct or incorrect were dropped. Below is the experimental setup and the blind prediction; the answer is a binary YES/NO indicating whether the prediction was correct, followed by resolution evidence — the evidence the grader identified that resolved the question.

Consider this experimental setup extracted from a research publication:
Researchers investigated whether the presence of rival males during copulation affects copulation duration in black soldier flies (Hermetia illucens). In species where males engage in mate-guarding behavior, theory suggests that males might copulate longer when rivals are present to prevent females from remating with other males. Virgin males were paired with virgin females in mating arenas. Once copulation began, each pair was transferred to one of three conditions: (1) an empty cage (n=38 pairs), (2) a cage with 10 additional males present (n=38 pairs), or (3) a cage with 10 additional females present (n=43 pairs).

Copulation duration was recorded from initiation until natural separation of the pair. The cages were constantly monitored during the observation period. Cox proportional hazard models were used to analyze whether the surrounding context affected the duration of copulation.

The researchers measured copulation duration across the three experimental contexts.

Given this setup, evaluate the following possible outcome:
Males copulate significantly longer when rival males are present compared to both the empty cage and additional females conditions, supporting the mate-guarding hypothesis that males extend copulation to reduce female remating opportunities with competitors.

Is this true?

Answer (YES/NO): NO